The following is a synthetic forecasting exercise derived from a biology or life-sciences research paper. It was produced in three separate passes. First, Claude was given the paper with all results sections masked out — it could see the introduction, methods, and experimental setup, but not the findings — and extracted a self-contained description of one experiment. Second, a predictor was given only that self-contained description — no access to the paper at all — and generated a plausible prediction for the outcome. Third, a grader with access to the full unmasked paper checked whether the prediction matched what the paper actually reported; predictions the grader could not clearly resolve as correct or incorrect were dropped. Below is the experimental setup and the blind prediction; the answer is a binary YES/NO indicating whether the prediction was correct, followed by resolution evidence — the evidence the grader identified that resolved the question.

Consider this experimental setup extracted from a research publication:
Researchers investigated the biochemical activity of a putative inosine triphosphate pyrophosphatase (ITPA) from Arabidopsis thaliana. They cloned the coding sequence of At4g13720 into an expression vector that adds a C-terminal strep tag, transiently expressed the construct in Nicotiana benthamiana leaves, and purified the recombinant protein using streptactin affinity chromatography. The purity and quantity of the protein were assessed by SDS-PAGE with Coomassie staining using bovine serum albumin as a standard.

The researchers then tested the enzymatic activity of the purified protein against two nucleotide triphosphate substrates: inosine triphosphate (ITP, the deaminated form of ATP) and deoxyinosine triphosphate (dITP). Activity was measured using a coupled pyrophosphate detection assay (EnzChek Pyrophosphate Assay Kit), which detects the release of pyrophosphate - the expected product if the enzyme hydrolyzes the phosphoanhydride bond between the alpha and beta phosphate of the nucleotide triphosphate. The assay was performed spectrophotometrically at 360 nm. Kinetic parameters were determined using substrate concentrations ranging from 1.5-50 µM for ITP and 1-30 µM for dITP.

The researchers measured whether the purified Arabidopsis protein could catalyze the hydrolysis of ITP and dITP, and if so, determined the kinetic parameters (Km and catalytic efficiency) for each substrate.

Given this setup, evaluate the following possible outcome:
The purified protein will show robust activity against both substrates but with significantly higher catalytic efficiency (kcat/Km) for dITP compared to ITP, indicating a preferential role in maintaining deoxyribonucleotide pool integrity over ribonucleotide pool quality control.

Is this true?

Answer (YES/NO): NO